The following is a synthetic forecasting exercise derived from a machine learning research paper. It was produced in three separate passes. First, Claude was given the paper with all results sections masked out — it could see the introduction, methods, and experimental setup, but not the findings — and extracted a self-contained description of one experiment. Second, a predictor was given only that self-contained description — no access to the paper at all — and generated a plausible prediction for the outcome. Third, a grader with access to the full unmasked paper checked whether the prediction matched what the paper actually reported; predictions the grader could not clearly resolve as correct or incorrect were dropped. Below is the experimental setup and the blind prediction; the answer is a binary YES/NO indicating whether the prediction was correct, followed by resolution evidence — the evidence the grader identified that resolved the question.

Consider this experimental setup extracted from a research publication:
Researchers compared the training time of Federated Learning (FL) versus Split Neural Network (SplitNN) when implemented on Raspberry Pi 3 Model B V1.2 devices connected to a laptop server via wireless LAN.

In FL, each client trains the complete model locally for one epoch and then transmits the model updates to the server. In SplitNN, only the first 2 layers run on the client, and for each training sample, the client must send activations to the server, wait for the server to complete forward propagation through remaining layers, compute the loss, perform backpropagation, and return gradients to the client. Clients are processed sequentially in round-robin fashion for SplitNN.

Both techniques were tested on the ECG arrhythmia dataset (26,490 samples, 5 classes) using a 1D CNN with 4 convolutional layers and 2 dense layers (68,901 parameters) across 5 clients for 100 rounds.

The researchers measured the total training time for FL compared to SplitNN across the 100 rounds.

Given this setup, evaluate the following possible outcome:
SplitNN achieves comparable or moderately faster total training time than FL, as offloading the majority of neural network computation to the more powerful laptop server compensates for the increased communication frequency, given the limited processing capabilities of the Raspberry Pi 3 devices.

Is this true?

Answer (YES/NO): NO